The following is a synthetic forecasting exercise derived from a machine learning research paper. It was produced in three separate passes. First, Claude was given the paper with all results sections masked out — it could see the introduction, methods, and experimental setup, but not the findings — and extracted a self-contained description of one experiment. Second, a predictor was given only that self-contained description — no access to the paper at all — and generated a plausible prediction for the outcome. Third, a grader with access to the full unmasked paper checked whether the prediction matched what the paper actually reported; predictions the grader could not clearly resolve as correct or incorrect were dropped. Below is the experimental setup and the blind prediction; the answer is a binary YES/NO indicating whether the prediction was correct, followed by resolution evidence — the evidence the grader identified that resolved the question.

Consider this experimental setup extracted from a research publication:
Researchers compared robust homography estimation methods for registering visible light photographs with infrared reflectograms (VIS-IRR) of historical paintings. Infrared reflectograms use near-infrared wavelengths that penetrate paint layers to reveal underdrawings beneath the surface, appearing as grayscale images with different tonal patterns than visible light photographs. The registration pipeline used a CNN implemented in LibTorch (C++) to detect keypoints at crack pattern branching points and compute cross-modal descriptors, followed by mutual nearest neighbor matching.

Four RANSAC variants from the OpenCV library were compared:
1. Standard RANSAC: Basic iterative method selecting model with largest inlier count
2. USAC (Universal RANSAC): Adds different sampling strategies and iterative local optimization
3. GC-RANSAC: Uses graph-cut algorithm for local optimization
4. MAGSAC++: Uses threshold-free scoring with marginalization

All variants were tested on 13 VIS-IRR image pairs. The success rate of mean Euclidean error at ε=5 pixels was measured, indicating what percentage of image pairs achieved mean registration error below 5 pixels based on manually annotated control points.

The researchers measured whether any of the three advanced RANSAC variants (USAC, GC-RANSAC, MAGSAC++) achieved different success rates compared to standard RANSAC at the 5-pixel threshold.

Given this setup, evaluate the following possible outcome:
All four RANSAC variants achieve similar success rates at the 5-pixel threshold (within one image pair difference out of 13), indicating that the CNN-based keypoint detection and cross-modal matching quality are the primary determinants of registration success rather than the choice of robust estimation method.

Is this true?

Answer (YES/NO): YES